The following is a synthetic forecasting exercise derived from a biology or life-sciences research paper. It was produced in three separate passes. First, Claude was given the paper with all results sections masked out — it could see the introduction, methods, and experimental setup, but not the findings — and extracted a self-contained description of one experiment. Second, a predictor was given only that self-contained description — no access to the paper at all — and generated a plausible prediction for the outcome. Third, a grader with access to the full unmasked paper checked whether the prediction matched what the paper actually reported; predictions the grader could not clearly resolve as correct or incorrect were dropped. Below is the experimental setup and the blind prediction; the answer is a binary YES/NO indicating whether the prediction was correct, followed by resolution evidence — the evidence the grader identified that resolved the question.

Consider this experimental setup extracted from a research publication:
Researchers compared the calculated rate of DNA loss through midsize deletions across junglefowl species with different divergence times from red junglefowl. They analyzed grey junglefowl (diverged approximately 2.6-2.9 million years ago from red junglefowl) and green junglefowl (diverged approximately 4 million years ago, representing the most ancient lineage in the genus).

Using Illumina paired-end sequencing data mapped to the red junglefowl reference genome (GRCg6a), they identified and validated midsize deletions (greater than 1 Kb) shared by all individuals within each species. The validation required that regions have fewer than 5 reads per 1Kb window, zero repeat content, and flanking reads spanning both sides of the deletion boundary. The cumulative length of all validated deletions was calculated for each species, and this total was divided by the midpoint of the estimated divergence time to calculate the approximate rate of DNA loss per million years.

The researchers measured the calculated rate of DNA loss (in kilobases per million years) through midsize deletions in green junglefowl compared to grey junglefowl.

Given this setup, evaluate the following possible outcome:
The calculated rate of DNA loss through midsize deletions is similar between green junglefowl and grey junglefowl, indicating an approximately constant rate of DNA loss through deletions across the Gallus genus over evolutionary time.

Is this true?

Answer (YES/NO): NO